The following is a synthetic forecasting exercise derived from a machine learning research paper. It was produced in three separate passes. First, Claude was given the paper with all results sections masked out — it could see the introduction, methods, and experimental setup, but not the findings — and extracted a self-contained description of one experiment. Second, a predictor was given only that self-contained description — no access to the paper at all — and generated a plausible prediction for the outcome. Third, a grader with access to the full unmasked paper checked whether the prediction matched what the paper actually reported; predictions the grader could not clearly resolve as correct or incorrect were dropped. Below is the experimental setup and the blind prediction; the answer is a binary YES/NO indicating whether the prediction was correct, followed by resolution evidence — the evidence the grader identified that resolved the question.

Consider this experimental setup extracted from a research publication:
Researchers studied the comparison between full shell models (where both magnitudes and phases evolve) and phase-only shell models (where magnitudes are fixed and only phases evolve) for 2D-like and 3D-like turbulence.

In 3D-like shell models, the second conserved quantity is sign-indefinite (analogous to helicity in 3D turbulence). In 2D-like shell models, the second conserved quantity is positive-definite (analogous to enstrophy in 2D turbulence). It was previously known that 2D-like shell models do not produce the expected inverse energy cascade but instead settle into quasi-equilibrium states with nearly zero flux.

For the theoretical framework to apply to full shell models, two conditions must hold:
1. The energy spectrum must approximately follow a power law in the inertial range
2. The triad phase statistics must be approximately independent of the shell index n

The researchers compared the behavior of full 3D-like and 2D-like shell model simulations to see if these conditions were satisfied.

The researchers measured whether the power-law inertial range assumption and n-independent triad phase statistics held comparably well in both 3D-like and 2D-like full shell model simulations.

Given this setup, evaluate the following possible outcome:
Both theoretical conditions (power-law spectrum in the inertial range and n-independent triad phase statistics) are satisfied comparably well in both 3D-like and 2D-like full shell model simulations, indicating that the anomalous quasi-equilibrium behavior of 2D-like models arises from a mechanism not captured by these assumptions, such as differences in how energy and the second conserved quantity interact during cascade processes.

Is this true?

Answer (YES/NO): NO